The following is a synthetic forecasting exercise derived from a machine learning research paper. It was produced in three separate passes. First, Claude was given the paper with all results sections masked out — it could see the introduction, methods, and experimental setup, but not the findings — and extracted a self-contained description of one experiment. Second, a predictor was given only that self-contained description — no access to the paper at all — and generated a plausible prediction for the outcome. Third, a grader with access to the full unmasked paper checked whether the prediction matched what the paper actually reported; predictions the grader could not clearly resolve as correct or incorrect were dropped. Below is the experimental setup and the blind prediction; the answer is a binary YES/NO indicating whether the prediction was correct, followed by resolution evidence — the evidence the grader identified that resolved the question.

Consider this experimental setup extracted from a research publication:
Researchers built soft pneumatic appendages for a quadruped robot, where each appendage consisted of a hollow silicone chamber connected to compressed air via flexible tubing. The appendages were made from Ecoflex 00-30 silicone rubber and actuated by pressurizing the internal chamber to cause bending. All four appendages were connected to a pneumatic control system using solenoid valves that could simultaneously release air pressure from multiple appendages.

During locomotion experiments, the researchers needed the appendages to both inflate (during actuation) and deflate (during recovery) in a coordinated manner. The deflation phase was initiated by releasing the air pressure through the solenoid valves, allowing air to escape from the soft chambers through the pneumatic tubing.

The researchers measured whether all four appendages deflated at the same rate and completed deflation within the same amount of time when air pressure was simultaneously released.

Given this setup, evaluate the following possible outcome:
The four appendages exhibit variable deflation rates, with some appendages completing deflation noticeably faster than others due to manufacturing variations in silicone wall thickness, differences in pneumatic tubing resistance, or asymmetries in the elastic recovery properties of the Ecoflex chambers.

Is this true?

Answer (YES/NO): YES